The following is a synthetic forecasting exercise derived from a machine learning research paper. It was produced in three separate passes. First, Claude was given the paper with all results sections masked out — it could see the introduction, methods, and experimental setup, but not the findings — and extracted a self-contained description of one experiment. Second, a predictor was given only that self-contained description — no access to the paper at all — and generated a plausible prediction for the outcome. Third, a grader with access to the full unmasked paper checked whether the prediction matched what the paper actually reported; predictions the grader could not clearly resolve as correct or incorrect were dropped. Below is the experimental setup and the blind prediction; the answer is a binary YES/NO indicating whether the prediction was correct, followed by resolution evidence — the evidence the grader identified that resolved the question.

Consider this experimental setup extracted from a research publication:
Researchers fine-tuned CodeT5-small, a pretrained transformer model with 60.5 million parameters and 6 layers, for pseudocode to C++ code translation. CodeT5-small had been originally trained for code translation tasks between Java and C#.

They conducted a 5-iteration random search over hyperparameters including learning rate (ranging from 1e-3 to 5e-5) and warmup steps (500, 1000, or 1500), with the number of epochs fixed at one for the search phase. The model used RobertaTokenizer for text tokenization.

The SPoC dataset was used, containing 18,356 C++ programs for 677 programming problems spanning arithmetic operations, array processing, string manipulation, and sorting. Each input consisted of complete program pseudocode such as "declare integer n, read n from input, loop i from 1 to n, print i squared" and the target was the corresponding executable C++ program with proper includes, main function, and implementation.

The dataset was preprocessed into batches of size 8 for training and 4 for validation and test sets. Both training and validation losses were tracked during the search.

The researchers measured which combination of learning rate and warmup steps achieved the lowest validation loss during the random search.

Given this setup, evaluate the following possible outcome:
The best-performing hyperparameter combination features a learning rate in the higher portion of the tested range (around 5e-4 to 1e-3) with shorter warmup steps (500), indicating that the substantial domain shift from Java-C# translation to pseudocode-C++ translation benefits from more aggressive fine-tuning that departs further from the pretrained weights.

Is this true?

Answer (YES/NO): NO